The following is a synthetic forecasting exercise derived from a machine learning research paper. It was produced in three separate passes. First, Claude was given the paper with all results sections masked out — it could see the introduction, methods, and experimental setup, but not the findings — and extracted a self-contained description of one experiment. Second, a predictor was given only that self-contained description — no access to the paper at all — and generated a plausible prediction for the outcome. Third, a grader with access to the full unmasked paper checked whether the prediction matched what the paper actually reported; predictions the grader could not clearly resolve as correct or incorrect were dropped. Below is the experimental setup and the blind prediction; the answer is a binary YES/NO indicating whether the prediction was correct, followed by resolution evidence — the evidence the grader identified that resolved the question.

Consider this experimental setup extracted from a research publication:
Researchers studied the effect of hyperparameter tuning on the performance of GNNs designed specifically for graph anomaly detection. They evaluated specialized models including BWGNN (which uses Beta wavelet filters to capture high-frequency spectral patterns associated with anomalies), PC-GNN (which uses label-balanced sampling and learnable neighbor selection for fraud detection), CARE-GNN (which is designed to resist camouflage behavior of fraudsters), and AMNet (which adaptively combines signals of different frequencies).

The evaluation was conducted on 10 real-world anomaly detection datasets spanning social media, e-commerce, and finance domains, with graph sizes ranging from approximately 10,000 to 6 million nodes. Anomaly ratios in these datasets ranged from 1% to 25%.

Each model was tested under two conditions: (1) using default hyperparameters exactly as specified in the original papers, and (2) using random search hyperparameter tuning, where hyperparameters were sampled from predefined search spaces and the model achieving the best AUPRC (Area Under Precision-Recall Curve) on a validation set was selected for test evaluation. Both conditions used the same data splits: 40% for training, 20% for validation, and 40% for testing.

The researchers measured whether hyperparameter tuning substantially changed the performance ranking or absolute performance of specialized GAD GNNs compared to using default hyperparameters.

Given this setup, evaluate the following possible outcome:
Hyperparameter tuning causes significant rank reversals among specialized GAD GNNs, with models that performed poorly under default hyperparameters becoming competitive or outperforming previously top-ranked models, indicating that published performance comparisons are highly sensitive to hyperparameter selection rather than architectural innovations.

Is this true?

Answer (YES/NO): NO